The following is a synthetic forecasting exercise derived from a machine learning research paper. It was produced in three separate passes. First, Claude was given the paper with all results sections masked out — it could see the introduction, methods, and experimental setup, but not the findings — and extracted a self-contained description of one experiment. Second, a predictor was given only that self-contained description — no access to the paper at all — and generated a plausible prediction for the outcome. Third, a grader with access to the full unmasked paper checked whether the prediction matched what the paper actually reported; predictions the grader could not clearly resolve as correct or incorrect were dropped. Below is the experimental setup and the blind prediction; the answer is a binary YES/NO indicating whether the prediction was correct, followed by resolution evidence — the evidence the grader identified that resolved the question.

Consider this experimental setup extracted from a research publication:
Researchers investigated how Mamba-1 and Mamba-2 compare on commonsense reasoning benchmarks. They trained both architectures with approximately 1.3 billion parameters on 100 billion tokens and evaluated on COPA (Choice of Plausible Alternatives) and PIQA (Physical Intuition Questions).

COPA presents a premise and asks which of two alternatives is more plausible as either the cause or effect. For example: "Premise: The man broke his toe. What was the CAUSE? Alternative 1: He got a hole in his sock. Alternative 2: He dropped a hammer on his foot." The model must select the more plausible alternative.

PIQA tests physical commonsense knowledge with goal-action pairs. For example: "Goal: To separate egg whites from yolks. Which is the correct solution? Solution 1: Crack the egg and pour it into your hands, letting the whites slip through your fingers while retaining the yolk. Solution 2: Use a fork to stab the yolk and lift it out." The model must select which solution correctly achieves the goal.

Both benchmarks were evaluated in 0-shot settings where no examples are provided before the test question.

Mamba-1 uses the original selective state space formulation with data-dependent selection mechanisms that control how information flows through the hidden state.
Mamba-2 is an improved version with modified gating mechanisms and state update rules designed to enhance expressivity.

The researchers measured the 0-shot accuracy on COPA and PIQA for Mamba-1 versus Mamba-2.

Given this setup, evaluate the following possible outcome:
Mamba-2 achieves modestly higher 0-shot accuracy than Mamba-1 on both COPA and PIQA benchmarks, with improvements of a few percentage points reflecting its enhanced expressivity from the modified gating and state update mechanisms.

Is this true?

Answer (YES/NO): NO